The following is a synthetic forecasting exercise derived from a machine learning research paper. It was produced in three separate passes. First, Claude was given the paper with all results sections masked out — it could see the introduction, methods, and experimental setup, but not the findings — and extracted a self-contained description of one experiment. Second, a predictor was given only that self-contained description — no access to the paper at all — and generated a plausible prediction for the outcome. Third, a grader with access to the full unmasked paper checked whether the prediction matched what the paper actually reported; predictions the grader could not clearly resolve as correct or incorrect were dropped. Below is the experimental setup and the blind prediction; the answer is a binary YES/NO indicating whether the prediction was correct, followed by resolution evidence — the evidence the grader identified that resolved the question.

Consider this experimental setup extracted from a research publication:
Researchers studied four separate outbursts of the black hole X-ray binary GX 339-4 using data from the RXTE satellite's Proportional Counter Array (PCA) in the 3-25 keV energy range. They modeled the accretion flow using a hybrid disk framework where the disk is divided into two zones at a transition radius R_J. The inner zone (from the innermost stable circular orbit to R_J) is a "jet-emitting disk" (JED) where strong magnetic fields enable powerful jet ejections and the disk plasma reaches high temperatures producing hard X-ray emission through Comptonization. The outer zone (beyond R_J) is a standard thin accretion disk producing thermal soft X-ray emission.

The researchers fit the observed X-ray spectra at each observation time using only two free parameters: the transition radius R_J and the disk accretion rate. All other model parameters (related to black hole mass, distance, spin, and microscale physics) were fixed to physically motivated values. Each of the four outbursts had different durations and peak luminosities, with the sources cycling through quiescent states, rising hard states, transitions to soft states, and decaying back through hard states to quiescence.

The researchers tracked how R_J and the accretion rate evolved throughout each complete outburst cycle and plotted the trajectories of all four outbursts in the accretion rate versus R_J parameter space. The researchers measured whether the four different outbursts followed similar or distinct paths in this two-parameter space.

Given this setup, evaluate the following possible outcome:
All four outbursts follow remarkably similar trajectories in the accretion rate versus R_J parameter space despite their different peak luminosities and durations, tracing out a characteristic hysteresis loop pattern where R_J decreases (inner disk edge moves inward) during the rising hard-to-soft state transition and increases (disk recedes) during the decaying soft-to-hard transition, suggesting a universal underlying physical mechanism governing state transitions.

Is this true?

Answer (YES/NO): YES